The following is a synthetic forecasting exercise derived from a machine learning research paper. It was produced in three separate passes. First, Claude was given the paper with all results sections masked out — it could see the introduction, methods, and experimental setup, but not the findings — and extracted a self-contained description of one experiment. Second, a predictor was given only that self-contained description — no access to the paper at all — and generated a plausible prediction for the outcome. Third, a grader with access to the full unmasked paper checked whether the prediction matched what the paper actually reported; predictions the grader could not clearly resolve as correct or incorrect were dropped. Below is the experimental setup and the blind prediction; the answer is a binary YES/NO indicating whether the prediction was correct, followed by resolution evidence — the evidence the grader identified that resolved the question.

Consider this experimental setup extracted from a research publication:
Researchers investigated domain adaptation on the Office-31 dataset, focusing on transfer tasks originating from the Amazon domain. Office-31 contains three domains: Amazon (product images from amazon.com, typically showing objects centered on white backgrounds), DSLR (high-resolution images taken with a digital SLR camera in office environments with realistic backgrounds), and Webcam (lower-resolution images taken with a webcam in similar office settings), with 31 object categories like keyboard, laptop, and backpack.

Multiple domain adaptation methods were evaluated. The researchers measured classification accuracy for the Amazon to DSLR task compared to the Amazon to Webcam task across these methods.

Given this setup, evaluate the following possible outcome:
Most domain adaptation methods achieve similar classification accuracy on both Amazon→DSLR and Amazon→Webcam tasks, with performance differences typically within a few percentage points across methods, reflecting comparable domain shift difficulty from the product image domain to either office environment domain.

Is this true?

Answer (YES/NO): YES